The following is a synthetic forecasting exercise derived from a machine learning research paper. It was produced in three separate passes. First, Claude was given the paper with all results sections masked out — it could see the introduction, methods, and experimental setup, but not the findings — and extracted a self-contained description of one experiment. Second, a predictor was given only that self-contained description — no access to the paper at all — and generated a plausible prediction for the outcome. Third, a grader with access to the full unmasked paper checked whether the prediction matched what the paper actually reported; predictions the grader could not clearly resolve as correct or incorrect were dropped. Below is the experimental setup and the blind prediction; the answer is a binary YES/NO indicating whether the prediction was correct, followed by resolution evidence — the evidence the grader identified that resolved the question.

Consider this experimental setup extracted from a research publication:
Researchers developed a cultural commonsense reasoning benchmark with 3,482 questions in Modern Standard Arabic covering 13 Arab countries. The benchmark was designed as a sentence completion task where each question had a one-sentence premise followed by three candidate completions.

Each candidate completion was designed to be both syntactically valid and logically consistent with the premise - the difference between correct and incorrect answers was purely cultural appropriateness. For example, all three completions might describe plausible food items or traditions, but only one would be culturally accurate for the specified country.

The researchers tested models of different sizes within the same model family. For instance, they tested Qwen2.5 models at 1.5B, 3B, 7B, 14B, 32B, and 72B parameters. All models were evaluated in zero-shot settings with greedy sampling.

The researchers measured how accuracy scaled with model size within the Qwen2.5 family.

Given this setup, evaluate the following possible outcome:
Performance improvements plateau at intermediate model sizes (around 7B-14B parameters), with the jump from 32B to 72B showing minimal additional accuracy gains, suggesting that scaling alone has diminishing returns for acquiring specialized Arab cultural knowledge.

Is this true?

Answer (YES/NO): NO